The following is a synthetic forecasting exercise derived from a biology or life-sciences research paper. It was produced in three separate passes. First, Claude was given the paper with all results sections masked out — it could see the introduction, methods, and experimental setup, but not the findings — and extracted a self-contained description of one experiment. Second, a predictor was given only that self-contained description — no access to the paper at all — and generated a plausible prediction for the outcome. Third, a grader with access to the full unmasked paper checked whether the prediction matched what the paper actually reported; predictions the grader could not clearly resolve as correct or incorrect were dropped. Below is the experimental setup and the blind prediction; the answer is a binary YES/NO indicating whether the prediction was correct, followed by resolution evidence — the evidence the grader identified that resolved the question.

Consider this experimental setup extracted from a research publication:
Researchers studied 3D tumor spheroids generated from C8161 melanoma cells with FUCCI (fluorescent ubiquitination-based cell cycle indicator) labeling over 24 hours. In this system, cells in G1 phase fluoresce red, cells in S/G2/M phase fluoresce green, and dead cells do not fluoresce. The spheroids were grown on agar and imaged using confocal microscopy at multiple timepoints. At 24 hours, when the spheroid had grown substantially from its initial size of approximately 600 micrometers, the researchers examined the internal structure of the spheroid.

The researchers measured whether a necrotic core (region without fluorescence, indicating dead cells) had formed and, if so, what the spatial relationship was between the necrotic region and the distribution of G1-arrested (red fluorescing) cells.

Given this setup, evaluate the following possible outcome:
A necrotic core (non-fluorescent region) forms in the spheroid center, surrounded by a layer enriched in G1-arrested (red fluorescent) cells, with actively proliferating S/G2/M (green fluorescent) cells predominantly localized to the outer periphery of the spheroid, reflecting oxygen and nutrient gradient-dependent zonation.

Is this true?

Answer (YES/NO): YES